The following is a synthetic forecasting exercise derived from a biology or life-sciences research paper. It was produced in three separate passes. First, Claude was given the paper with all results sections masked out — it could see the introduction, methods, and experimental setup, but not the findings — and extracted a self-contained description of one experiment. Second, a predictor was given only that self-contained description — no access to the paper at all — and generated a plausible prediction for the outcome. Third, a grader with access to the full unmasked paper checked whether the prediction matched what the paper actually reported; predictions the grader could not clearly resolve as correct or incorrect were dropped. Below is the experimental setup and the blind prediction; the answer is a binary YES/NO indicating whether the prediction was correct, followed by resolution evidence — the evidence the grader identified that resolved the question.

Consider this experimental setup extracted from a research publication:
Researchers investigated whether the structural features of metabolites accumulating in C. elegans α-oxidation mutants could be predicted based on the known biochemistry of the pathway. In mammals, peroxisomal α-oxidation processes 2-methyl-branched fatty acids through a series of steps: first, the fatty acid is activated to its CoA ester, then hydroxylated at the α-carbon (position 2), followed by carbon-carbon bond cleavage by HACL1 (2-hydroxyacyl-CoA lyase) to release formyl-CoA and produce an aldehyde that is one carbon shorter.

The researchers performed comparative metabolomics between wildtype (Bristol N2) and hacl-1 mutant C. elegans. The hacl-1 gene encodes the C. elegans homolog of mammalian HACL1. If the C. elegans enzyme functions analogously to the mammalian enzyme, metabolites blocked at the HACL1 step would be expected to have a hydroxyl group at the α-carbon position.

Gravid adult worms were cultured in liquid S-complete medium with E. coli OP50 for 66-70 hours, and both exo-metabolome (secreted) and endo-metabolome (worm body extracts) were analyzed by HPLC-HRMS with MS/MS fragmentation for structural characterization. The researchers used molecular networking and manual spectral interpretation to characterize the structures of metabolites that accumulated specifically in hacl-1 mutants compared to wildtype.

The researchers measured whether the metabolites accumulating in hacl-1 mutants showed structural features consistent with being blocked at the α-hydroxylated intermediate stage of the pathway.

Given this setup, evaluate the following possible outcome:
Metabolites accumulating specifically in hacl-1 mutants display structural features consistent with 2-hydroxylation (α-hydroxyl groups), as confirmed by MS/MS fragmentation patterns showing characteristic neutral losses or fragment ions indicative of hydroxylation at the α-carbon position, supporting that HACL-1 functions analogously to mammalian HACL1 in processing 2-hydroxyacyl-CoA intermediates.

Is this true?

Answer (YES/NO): YES